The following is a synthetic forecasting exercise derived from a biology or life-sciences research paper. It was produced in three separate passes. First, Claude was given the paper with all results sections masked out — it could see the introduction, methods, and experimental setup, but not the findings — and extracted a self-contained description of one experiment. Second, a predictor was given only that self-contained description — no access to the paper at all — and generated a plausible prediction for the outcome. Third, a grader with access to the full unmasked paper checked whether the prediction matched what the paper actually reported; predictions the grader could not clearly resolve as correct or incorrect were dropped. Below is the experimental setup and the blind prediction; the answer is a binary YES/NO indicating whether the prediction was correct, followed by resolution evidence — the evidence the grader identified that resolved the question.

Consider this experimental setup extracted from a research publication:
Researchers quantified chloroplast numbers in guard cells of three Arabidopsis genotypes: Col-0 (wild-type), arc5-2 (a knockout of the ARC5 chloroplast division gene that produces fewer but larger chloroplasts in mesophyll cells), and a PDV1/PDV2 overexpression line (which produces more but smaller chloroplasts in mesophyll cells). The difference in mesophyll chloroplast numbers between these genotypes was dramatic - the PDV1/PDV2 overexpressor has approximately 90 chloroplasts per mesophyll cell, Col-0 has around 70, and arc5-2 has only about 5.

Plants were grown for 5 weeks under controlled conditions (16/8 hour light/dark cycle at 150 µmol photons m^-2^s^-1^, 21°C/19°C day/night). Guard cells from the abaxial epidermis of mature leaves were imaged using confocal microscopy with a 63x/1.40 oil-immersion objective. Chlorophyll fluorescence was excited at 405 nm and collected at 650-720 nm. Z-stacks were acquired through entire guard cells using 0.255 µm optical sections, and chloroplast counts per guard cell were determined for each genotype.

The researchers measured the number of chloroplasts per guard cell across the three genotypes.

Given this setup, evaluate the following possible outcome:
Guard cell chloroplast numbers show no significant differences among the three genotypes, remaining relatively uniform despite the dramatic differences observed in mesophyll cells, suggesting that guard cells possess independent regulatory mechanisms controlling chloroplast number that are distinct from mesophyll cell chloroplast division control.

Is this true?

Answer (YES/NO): YES